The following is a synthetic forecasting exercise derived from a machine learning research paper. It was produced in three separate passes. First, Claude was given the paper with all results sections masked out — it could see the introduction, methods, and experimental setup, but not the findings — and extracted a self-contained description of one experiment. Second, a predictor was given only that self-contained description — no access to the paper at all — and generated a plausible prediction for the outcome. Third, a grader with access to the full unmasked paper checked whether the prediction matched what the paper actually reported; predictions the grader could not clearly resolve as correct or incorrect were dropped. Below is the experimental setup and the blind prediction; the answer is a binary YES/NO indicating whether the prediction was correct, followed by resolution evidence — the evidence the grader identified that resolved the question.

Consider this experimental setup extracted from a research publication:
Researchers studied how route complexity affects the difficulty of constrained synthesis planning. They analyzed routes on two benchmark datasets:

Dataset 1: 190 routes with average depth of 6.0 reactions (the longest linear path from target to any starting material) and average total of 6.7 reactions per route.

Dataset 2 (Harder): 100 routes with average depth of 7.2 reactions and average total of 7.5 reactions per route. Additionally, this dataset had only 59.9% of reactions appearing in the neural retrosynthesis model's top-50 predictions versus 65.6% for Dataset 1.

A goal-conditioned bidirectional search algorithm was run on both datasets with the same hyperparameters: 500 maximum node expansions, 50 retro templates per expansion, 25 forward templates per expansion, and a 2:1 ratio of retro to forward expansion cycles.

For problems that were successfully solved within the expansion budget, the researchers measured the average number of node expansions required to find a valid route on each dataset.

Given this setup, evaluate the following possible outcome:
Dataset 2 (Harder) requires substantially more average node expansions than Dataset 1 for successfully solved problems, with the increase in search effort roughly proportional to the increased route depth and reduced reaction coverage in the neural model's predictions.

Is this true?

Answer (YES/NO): NO